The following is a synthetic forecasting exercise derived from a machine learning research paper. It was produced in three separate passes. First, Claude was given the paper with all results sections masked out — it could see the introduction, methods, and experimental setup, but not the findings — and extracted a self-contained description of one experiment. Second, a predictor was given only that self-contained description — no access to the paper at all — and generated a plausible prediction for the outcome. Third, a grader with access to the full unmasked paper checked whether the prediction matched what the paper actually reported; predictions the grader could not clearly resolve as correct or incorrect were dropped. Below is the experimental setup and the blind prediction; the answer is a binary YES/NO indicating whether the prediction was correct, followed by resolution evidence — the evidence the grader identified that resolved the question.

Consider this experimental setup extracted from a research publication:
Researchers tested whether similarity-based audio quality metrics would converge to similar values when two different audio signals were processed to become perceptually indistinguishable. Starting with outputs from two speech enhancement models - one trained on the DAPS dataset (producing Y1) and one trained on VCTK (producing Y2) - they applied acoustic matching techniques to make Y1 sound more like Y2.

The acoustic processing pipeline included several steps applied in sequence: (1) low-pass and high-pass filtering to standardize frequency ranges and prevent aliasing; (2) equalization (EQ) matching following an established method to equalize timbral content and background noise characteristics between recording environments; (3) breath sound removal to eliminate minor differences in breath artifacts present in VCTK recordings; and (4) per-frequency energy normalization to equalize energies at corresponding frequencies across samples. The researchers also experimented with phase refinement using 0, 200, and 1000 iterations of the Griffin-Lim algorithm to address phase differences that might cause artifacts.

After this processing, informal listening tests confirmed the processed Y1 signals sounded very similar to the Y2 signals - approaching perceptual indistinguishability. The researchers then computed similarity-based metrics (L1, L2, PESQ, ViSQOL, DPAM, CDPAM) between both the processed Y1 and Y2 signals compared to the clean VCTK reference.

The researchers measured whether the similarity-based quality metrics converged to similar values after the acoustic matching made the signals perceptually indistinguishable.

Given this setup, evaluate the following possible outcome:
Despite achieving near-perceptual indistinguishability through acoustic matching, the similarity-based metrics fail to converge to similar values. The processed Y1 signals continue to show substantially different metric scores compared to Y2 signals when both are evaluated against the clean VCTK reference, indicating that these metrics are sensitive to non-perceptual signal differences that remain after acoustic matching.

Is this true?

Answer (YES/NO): YES